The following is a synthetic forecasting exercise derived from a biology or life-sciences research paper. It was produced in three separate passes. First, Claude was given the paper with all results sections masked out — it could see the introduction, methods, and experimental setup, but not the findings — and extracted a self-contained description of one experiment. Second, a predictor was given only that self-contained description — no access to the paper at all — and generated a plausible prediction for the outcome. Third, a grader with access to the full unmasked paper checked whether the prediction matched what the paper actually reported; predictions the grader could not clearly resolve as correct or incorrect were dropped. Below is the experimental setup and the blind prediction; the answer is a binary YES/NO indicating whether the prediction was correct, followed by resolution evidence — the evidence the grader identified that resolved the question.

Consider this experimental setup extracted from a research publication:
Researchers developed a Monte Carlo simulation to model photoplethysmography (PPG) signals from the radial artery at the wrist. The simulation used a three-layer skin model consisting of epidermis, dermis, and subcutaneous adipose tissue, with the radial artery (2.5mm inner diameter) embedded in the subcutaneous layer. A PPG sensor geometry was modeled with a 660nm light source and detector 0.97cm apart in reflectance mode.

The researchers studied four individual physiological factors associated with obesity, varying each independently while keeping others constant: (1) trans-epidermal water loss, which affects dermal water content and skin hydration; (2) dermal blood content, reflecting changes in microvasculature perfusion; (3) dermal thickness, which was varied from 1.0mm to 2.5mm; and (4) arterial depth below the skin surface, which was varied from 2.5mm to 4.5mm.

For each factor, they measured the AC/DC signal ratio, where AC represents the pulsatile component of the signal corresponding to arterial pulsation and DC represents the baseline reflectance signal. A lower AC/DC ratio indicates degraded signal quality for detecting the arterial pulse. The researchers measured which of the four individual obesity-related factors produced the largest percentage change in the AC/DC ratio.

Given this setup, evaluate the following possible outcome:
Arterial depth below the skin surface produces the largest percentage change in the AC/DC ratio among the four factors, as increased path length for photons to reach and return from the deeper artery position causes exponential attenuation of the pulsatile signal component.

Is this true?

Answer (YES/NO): NO